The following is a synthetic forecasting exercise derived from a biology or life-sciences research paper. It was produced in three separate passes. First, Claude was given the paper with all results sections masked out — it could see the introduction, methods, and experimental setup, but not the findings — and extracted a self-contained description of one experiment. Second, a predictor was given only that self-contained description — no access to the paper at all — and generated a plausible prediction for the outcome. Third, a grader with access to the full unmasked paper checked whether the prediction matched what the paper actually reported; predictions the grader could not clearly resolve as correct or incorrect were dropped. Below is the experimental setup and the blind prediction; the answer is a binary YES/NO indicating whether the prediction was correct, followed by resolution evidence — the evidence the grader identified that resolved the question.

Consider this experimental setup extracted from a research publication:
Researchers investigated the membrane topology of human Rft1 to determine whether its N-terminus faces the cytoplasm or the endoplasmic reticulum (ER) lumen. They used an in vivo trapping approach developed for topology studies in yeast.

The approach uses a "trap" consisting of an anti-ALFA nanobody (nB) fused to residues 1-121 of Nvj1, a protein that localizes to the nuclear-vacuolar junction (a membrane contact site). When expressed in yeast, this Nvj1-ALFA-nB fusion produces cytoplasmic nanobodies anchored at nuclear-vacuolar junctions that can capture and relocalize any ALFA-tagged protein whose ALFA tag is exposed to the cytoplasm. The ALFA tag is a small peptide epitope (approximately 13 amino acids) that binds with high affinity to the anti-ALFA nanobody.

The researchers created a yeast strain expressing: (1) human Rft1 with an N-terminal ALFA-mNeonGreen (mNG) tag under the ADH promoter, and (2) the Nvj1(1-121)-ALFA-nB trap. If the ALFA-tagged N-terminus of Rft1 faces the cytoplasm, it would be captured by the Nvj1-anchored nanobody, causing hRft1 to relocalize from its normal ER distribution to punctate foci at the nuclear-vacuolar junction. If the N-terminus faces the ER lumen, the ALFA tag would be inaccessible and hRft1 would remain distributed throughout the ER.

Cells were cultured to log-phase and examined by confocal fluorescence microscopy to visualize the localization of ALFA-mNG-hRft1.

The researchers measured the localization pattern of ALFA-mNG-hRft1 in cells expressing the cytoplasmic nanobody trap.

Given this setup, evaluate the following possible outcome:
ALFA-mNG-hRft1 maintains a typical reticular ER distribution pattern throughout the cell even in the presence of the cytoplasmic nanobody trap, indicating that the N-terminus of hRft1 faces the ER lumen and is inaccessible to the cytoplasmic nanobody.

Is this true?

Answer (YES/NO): NO